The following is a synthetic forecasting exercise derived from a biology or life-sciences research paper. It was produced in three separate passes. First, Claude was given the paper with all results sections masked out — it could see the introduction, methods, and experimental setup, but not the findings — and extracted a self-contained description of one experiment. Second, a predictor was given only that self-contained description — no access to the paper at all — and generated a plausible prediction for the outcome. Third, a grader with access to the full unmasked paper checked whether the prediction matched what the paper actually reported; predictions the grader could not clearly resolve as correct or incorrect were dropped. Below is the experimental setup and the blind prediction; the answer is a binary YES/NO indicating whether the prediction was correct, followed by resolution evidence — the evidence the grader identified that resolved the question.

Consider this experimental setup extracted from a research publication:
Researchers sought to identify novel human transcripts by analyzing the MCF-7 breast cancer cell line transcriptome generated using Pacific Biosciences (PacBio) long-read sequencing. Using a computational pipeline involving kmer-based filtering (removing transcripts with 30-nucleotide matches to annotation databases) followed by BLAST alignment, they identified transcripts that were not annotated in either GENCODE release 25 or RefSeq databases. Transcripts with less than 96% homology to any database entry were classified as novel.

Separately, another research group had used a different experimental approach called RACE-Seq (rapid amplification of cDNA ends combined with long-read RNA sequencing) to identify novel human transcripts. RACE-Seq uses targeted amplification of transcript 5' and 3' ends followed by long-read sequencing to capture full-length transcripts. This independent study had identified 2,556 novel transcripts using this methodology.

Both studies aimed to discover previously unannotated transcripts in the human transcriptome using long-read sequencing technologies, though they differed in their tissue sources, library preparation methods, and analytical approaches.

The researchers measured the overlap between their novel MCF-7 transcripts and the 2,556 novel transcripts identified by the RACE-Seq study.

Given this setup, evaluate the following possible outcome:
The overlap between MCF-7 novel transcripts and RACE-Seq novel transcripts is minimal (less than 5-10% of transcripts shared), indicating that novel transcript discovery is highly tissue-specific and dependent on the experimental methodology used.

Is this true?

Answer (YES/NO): NO